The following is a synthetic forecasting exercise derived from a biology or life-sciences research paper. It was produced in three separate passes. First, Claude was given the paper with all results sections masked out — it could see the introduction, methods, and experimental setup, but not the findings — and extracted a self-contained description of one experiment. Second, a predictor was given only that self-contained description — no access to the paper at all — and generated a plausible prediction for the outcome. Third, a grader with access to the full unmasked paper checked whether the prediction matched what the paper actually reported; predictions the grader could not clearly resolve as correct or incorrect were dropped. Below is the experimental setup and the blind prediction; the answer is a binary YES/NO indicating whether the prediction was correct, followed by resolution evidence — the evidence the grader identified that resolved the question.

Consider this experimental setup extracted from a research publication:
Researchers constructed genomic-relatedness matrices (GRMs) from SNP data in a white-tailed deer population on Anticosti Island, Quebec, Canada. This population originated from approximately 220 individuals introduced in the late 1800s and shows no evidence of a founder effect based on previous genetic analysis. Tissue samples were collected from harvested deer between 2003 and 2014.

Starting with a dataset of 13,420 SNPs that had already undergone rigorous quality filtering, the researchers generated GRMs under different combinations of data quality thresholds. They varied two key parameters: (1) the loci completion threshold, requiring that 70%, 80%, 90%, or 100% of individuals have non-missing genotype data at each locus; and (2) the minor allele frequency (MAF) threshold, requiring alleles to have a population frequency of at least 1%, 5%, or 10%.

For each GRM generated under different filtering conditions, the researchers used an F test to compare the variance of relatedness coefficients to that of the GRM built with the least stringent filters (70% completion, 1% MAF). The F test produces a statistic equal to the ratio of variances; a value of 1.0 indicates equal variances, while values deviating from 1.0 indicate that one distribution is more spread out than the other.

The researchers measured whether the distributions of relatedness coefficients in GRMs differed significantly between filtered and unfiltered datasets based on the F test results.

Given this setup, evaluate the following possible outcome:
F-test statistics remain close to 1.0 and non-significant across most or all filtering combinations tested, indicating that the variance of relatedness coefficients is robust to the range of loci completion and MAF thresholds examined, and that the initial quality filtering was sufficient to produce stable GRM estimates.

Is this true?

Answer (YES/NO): NO